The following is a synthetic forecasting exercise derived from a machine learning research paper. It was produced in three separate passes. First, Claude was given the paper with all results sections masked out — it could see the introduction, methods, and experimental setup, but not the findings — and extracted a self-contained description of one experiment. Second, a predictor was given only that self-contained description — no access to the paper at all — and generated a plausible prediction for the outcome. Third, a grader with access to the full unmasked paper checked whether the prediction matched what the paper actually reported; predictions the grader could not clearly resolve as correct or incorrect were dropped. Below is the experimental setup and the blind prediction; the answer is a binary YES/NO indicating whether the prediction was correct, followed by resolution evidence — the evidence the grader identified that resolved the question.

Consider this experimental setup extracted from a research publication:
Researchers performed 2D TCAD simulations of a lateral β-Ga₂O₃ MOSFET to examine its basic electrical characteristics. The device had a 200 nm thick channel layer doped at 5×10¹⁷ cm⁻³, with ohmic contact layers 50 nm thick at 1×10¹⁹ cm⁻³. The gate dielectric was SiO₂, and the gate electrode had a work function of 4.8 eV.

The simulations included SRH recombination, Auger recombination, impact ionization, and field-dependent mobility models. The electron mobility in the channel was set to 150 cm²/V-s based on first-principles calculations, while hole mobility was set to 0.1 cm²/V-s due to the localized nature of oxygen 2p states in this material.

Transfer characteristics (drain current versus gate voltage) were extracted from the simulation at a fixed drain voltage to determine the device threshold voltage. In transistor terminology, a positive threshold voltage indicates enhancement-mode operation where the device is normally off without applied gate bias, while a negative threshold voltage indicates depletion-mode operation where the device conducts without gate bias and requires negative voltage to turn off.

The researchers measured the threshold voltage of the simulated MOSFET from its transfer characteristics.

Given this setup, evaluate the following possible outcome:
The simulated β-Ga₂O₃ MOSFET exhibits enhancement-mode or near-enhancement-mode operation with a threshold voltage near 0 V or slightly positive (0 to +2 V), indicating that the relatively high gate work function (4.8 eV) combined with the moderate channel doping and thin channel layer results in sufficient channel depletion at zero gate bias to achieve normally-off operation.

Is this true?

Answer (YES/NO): NO